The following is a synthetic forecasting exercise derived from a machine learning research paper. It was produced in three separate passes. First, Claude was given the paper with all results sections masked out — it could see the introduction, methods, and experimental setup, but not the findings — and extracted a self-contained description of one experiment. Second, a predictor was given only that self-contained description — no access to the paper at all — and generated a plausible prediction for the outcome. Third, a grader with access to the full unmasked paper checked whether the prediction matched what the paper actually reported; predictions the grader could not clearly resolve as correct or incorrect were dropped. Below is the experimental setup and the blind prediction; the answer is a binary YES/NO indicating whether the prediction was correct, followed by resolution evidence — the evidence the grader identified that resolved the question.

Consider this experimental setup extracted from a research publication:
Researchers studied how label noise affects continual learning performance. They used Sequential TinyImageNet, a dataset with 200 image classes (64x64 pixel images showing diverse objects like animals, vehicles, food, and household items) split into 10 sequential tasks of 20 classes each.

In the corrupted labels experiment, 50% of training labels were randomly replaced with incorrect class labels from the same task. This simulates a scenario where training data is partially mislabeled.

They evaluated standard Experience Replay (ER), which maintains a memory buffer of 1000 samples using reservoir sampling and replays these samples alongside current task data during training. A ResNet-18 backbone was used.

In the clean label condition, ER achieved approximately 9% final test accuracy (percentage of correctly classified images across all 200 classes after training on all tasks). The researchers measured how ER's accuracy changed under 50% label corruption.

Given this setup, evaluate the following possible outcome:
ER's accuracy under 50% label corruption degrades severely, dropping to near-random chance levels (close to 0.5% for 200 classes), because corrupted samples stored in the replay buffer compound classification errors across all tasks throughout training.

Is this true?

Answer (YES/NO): NO